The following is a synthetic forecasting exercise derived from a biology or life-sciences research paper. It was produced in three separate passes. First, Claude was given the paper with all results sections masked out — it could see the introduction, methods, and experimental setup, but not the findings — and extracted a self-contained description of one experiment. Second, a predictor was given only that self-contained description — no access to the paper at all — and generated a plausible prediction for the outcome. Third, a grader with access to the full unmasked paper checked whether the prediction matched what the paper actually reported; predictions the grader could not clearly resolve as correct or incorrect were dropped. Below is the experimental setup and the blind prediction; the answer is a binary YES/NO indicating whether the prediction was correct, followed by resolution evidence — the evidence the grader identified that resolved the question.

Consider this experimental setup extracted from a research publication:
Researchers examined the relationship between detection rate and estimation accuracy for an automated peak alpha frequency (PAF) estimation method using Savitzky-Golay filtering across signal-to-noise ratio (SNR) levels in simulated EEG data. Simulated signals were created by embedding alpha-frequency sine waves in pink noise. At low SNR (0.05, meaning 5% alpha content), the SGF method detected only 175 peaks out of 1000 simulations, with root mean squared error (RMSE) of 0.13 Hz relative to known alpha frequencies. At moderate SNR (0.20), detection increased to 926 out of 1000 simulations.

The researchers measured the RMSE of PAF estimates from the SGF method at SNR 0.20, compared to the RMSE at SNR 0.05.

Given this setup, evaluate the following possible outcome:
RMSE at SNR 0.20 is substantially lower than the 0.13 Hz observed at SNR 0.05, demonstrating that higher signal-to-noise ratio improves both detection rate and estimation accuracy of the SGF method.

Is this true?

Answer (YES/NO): NO